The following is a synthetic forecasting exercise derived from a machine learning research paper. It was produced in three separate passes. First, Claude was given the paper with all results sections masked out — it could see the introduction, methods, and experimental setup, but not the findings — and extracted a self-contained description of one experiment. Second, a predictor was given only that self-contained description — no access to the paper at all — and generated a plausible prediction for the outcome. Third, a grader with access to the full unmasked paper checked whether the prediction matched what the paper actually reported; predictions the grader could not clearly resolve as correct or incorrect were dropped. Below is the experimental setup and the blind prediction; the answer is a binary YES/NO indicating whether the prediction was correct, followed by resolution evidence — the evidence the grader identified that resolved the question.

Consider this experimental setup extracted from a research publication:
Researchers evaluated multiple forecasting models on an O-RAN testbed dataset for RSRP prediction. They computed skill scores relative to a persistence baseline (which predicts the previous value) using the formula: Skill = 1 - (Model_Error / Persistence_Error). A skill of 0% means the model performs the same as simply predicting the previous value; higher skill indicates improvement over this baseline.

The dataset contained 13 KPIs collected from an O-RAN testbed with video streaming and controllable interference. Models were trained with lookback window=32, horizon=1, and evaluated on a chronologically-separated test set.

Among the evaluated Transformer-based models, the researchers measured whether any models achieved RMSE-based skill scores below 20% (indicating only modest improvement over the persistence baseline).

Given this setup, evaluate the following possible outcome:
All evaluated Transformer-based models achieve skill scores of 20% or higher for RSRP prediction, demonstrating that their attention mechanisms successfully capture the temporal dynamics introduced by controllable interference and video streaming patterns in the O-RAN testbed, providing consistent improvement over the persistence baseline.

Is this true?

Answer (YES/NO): NO